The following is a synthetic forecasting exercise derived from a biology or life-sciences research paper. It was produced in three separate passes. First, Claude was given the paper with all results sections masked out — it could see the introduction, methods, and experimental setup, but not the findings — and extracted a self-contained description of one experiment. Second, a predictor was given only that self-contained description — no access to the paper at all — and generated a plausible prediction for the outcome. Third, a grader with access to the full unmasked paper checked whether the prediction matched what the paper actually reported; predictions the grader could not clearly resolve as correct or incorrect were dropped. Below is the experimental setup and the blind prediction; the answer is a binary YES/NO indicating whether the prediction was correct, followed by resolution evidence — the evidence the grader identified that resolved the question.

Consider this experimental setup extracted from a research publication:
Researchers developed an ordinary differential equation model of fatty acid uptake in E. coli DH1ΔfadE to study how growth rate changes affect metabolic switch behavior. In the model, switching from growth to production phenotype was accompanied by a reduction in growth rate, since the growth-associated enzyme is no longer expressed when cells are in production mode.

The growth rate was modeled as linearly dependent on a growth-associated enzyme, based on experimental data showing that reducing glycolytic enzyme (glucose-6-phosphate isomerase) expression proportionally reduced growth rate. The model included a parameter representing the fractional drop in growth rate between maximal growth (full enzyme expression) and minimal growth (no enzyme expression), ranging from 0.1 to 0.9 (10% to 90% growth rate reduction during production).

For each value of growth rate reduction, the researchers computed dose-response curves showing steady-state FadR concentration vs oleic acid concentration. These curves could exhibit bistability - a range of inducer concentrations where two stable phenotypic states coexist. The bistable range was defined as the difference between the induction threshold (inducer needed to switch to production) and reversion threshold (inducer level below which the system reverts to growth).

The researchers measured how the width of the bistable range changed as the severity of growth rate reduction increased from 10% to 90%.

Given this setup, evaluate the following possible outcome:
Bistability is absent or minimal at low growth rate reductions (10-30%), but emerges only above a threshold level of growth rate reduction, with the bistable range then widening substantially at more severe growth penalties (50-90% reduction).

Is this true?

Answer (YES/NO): NO